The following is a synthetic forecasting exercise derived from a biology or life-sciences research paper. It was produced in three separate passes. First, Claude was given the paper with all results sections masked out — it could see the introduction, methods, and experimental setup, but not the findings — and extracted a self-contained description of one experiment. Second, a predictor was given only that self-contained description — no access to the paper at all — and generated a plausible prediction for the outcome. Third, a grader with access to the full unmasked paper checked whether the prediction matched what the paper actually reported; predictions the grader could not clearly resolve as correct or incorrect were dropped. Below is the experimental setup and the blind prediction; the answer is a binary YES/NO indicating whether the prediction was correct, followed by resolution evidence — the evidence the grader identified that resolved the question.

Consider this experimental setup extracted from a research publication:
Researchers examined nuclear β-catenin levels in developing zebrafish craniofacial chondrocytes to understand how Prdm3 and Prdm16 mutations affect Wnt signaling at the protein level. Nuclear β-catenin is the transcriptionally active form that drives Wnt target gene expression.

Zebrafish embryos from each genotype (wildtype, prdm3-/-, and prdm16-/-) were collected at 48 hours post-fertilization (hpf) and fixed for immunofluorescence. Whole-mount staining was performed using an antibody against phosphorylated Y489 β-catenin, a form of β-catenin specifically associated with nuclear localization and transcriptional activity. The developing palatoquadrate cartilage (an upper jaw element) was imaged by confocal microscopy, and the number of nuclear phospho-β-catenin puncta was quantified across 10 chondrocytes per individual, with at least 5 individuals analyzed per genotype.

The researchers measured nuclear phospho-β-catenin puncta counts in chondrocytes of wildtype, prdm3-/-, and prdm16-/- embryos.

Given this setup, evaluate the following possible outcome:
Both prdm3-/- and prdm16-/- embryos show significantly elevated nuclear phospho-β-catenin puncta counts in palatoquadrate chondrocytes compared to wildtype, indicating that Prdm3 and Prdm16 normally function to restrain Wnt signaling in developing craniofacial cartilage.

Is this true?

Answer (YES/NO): NO